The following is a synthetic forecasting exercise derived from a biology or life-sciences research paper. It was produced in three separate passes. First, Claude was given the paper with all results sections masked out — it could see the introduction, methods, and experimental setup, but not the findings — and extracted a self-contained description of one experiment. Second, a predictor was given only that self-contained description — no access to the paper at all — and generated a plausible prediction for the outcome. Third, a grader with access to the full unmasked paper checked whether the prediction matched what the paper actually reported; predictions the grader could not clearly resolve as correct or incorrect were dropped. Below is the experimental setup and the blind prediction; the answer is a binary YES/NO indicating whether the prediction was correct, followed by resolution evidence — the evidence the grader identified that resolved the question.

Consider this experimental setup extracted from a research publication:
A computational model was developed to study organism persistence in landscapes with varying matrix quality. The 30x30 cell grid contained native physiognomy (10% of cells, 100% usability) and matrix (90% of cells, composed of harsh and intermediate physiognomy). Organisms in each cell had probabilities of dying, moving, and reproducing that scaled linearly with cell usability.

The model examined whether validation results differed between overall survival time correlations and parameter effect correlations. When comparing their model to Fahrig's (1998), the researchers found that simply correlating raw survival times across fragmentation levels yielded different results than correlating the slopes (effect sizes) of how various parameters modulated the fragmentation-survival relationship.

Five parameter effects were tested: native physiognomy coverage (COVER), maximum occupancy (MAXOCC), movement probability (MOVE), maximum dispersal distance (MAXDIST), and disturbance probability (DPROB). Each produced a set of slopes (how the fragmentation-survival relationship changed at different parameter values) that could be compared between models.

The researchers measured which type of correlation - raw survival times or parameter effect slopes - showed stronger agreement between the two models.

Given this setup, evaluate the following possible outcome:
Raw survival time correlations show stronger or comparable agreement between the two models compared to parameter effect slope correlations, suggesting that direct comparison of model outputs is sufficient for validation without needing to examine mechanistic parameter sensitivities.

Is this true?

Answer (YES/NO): NO